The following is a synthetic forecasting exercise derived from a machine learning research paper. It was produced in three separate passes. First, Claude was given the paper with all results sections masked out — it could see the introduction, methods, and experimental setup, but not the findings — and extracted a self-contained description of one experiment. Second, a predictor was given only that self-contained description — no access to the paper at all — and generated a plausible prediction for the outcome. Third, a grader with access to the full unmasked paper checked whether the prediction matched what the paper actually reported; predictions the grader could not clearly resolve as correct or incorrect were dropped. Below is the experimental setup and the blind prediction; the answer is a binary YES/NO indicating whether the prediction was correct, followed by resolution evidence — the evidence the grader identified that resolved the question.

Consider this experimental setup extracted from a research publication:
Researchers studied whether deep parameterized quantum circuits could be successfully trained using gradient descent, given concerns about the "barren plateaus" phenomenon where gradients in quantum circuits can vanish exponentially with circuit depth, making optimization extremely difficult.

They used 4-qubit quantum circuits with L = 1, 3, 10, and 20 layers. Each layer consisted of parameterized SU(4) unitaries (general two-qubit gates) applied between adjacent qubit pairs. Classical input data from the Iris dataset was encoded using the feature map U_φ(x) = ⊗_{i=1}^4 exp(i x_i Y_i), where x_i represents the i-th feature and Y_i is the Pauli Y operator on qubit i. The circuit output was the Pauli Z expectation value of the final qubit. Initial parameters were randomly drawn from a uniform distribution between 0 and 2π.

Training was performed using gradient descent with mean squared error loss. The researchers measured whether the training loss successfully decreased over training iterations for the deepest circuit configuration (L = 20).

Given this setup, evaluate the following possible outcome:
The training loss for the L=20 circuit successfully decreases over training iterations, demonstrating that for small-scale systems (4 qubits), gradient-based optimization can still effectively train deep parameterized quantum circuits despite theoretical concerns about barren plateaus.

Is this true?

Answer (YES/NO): YES